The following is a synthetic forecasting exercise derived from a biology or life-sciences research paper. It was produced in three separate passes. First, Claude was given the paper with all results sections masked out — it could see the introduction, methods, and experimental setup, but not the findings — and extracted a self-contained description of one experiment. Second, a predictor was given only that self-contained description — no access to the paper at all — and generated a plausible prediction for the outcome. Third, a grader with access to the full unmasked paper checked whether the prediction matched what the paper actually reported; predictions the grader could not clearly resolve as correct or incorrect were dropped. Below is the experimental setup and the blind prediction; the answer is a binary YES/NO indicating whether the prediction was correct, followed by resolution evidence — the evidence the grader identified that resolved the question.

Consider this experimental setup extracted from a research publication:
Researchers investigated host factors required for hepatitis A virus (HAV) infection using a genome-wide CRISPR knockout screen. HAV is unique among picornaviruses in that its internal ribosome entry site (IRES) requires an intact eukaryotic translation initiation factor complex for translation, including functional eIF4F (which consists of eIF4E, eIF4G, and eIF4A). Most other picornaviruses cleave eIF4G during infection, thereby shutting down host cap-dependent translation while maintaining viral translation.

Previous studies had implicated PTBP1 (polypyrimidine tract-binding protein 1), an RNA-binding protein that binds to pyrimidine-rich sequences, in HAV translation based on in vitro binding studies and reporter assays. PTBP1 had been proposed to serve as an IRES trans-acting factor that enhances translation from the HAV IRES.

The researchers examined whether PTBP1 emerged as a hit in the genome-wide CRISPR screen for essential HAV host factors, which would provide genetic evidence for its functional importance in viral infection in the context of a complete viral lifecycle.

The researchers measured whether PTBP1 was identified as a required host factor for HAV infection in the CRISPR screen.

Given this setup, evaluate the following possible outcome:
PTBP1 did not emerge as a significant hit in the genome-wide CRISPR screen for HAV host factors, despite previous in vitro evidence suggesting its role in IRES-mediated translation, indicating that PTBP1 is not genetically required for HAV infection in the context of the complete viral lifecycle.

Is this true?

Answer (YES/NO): NO